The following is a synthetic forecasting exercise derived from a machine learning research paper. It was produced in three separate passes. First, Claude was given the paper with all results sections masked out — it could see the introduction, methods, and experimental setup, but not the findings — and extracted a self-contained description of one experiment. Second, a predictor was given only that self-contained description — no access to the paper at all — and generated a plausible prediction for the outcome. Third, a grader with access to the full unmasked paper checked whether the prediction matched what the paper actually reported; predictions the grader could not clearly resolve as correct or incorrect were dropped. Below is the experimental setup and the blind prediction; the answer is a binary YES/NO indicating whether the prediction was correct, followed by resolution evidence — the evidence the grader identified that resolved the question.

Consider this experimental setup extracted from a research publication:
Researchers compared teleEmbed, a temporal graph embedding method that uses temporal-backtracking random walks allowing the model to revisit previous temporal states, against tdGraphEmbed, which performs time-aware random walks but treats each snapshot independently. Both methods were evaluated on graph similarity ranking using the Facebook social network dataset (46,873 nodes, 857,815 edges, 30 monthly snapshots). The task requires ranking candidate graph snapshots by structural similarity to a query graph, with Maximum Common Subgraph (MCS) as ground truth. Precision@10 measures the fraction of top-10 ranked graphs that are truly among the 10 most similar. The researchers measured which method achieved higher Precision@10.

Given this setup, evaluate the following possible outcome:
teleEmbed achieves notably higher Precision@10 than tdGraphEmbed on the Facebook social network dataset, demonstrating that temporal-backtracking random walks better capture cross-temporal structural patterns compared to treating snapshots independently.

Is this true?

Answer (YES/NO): NO